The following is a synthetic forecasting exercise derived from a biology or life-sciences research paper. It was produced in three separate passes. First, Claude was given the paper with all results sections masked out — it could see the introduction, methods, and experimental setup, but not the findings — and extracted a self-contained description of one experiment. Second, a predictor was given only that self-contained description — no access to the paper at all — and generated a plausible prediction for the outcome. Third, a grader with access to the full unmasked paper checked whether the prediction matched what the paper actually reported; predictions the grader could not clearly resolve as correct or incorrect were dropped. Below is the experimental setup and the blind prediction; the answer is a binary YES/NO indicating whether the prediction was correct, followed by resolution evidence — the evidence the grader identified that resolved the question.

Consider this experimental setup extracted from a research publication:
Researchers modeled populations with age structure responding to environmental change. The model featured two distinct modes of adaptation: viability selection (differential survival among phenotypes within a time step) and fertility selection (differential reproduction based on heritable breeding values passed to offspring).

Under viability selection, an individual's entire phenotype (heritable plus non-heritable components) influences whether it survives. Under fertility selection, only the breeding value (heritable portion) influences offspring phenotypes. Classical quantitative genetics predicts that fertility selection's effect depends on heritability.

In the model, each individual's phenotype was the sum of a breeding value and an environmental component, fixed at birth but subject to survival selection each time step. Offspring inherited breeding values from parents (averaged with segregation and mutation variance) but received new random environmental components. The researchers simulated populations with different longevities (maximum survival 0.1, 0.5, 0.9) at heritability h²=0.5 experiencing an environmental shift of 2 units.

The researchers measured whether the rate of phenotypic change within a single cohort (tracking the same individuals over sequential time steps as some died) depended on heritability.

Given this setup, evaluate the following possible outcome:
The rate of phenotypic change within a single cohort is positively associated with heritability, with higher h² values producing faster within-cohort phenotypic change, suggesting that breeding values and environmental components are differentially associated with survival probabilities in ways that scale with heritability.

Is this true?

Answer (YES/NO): NO